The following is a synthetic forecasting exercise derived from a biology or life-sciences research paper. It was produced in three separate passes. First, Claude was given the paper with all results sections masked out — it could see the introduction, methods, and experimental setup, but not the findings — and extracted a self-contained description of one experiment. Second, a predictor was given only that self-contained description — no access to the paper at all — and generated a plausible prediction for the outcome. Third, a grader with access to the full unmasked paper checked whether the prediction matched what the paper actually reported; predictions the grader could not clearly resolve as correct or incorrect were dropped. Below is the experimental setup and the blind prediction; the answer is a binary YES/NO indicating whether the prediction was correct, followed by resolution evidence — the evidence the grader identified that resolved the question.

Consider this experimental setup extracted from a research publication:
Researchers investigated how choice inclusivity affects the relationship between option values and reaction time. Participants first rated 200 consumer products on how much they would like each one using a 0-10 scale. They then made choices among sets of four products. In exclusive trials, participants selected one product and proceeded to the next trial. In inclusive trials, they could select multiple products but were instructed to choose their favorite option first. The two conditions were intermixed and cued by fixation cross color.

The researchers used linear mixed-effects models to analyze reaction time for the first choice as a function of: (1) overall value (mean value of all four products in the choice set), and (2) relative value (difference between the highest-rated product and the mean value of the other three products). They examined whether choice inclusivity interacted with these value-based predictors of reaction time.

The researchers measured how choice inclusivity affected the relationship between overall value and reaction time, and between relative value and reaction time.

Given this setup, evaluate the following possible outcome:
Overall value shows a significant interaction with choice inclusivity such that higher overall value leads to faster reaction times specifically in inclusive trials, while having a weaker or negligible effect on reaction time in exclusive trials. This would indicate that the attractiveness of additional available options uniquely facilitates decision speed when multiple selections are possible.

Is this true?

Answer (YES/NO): NO